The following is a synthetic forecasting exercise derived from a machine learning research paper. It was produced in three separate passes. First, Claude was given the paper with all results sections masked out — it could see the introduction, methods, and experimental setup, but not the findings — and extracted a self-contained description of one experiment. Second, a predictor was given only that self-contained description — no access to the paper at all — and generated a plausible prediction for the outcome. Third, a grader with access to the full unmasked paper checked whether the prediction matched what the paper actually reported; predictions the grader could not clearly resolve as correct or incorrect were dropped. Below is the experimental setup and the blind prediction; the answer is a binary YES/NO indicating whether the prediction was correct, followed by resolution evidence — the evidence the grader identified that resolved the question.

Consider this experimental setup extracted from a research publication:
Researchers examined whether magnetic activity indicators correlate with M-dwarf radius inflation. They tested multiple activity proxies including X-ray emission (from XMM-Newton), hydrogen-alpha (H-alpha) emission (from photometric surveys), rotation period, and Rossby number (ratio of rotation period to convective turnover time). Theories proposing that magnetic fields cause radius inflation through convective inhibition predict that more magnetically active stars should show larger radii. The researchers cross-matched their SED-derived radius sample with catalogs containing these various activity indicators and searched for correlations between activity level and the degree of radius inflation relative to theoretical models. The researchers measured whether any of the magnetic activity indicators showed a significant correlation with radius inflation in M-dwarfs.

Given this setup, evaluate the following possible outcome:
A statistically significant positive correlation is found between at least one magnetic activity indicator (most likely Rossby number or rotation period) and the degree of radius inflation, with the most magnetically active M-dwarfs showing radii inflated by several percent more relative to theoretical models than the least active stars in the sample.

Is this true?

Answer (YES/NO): NO